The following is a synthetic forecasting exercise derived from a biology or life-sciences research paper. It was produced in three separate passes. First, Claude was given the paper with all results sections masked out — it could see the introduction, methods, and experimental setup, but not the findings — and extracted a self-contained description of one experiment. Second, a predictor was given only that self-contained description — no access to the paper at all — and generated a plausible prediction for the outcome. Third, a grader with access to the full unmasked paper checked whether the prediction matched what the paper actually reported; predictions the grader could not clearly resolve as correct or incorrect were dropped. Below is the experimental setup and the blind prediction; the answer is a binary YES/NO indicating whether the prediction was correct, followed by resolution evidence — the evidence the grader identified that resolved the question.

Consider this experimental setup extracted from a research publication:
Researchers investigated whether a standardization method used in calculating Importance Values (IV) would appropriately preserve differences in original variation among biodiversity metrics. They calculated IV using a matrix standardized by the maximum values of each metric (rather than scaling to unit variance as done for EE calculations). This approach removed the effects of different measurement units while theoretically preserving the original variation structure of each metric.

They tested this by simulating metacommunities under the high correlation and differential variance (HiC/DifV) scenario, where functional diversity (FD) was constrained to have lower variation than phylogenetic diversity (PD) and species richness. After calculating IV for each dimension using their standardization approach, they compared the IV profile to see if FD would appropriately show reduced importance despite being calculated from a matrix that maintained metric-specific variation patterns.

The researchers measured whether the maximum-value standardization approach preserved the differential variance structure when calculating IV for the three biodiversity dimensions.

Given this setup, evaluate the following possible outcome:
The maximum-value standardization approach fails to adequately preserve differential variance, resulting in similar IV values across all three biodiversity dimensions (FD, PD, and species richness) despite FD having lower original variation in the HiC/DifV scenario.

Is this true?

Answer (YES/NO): NO